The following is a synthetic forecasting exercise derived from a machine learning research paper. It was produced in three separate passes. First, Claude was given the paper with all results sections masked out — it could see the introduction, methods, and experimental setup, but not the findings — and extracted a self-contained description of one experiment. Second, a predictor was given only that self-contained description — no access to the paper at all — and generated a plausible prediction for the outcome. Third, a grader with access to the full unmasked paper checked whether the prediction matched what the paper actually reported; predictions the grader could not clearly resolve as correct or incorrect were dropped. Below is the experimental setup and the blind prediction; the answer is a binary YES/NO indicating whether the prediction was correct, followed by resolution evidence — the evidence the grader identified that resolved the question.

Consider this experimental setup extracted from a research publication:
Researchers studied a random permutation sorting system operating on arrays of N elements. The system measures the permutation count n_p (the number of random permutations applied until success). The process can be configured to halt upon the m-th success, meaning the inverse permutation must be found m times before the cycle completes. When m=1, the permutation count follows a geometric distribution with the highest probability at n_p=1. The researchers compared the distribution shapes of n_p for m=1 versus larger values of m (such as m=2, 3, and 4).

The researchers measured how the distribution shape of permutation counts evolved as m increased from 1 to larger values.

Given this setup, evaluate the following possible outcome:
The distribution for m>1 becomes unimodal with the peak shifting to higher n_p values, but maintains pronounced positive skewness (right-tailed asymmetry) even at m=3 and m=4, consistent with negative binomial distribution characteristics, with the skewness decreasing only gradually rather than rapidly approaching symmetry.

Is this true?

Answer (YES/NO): YES